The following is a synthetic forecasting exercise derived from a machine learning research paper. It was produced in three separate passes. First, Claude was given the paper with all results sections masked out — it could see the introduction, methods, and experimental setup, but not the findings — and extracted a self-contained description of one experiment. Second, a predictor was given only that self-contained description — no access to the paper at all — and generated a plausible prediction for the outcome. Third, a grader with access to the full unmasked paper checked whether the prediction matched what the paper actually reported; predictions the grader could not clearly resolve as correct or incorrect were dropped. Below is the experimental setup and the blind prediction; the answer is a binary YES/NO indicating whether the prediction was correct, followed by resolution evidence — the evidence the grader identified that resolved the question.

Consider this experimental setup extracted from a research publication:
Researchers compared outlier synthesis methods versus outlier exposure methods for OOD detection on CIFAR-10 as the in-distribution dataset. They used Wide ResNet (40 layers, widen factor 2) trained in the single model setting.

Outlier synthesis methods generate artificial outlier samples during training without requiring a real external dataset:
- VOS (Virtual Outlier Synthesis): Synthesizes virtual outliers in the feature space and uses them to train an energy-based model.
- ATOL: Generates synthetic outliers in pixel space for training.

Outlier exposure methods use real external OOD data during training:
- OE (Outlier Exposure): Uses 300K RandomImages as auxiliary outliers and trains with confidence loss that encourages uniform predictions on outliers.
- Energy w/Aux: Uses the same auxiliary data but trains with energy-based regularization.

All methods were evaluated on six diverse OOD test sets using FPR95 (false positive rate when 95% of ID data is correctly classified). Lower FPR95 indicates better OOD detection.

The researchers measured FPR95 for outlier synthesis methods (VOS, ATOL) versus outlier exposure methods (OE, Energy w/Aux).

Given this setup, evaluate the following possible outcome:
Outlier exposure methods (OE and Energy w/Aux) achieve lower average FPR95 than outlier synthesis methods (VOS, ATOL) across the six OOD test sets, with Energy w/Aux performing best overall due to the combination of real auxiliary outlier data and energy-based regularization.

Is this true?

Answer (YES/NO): NO